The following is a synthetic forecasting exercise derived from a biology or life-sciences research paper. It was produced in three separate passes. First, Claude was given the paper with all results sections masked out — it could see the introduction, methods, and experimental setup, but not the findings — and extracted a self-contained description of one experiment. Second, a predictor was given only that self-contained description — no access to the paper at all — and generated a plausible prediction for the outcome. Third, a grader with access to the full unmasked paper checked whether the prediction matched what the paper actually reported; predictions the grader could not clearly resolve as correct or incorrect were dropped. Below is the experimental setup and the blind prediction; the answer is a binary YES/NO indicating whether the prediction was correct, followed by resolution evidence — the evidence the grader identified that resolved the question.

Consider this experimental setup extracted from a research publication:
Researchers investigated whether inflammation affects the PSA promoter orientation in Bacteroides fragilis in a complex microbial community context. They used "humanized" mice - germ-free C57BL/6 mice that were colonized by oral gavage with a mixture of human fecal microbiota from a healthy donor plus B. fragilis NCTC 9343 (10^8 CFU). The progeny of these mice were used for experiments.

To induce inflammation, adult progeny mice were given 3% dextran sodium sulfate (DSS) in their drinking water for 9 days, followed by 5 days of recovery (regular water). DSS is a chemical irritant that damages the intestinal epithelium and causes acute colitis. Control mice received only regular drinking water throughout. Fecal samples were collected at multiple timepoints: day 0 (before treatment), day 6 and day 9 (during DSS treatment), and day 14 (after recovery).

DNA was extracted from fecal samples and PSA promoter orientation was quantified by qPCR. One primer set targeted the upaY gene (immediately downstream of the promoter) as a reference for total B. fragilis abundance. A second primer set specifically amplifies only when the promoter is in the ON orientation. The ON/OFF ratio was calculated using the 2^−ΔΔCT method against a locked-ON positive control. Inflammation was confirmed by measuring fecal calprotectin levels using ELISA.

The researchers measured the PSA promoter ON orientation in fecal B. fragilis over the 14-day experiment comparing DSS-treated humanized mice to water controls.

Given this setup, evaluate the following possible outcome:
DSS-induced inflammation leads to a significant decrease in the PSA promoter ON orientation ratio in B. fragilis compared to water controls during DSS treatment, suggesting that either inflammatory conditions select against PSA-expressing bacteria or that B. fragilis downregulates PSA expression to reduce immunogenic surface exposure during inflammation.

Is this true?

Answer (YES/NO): YES